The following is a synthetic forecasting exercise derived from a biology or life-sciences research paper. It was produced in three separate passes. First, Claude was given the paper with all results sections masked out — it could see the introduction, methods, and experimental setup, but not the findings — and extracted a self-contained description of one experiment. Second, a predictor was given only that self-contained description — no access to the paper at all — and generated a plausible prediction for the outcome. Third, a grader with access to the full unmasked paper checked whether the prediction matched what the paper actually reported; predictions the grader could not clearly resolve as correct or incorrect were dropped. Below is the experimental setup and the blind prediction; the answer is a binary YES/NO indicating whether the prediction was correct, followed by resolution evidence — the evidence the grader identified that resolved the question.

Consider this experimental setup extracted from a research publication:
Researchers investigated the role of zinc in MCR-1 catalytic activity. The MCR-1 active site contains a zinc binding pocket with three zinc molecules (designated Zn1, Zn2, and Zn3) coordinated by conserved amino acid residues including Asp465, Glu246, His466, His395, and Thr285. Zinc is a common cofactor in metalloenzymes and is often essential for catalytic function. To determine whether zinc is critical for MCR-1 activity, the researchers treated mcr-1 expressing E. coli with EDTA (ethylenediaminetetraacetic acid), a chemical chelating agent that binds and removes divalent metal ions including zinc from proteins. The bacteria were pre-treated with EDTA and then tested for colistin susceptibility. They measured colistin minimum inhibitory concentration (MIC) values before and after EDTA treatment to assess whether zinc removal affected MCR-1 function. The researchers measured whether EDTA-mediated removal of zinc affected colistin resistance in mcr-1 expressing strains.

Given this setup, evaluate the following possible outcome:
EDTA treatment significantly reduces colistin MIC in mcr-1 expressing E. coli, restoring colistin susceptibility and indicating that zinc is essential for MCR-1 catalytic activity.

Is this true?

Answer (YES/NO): YES